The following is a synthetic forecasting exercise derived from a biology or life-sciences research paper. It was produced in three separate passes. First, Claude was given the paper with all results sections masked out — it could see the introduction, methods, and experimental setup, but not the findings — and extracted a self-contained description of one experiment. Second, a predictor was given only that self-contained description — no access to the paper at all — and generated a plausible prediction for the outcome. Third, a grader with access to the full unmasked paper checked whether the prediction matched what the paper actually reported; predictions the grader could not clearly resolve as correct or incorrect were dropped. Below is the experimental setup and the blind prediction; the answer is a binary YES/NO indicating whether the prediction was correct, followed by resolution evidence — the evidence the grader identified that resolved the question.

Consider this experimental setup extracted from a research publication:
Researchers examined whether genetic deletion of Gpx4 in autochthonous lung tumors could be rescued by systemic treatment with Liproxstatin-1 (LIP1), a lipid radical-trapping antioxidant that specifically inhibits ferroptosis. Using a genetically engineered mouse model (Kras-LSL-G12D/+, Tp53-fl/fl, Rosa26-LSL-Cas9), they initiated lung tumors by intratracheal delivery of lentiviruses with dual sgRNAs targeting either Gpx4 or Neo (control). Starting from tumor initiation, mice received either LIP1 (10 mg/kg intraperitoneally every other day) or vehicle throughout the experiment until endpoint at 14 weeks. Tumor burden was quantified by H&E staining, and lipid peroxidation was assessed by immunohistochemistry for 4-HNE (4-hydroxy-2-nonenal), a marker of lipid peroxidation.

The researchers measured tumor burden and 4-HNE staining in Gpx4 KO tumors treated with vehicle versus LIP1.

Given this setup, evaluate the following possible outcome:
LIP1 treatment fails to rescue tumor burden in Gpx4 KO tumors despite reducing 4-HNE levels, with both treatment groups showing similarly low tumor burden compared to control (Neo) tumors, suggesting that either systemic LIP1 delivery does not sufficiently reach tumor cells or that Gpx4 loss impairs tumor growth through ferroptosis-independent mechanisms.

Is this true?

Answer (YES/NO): NO